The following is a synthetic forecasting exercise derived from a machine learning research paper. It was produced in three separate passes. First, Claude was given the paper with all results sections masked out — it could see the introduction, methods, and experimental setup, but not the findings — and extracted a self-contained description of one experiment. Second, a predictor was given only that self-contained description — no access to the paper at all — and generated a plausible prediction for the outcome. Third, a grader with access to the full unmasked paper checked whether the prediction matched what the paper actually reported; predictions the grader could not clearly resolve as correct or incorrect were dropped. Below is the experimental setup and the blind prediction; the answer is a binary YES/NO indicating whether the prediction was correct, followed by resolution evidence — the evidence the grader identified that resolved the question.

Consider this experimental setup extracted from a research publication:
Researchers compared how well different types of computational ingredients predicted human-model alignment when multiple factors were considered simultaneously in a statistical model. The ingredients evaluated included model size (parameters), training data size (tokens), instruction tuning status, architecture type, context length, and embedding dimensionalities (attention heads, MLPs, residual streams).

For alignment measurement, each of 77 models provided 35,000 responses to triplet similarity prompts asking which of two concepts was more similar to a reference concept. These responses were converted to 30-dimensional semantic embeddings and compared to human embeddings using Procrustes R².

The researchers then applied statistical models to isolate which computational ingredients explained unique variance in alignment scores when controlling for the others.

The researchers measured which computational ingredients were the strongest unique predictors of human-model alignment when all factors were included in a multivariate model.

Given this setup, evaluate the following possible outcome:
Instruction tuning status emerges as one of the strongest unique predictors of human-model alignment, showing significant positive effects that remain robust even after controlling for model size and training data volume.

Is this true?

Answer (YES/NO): YES